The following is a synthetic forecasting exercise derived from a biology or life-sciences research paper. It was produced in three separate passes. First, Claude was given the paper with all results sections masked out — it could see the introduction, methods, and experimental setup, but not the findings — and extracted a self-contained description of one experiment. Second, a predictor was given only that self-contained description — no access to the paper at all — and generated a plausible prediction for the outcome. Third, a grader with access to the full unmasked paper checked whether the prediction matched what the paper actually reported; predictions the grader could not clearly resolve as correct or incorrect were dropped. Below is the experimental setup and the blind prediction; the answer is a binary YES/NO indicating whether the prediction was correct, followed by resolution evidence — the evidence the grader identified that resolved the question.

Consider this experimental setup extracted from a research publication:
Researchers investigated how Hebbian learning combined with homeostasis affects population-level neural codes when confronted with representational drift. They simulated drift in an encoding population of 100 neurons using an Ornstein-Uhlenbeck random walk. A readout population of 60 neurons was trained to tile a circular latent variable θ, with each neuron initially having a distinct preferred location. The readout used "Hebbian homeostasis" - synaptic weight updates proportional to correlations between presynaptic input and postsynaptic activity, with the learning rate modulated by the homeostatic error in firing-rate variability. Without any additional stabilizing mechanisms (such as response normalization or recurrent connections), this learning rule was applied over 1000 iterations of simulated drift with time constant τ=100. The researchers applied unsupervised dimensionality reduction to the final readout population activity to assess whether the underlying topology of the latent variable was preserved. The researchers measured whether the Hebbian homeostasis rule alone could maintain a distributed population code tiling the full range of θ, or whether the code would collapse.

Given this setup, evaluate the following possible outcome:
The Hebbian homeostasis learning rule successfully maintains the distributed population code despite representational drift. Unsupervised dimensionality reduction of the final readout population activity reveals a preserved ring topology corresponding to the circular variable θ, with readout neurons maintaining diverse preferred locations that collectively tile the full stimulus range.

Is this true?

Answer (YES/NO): NO